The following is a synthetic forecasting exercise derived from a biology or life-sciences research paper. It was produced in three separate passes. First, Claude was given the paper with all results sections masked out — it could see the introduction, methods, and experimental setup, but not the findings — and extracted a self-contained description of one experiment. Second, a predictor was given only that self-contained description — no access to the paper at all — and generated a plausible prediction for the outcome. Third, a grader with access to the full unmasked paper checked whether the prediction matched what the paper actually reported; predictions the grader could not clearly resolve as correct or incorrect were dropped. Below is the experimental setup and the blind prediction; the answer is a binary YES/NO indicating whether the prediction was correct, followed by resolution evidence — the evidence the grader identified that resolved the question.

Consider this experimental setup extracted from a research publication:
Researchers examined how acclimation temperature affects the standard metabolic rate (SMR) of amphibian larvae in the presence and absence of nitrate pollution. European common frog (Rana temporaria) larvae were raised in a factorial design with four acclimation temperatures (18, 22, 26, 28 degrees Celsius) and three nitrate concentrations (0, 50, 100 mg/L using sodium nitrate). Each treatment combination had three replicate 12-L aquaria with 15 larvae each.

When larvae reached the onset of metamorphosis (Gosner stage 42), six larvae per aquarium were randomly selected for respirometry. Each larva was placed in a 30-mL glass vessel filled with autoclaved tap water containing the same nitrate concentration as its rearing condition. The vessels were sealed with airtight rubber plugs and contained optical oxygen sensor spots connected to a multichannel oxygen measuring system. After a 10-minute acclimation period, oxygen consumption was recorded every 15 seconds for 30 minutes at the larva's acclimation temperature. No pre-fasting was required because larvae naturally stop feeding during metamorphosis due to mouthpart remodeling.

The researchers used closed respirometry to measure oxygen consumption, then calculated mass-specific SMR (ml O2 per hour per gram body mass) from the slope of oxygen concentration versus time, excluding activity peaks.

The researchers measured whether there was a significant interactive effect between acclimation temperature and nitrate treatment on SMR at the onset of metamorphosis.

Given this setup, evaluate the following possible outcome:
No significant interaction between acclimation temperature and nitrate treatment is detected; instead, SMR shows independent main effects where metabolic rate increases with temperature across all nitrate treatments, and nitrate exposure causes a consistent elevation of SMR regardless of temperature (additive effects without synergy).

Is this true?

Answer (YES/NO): NO